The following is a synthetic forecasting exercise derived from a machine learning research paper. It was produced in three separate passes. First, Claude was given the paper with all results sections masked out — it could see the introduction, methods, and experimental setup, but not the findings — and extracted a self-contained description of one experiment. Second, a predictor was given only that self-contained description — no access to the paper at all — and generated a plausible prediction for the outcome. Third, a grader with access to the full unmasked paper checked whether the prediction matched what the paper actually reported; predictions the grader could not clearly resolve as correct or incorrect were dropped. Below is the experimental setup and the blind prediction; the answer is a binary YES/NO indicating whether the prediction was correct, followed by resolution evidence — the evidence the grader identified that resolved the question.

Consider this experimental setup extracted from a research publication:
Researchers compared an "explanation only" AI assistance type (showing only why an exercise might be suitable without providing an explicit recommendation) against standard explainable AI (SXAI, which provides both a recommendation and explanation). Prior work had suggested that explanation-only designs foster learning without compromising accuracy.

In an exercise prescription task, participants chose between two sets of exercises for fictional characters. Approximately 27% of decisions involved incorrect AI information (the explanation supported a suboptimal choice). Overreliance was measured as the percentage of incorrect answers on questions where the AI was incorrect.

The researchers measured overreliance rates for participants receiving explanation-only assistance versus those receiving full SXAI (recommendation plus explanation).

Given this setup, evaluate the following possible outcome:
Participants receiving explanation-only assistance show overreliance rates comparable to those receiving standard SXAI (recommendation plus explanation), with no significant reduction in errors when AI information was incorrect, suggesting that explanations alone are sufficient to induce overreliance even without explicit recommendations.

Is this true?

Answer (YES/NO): NO